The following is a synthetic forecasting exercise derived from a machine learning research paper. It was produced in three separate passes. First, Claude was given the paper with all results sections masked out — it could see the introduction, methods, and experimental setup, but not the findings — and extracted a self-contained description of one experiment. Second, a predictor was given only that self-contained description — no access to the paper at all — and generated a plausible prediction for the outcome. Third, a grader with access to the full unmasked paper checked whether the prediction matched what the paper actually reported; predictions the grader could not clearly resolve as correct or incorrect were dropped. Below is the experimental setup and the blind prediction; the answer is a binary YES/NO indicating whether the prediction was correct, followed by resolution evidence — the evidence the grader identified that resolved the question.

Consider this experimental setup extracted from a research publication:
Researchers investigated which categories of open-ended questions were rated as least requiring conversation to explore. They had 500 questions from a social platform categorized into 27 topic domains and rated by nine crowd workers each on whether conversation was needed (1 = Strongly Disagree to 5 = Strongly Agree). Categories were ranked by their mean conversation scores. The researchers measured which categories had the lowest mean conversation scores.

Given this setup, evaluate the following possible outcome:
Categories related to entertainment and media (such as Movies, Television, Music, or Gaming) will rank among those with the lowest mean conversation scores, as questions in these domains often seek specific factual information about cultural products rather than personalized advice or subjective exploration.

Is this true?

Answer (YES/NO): NO